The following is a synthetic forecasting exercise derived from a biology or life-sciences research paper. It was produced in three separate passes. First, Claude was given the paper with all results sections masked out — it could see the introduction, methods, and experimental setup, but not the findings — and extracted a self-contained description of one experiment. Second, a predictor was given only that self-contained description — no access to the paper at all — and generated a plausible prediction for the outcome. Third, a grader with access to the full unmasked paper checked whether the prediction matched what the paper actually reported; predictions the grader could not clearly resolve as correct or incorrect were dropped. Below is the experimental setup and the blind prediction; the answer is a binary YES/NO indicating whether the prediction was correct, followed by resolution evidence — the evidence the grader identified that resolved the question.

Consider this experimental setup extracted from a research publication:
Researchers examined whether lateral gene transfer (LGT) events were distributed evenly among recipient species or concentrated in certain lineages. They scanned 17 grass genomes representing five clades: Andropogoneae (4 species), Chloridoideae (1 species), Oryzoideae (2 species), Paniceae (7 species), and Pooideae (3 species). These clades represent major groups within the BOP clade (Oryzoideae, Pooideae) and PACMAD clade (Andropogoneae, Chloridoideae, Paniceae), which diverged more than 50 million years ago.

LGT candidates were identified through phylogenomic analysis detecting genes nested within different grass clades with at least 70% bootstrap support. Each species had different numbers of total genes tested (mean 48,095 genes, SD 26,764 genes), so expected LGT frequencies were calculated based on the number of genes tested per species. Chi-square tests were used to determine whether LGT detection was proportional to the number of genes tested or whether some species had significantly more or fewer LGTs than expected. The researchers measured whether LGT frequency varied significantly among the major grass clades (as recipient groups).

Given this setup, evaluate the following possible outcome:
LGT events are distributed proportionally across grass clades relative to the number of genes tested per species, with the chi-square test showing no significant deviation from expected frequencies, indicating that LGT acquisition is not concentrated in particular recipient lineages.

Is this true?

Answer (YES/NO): NO